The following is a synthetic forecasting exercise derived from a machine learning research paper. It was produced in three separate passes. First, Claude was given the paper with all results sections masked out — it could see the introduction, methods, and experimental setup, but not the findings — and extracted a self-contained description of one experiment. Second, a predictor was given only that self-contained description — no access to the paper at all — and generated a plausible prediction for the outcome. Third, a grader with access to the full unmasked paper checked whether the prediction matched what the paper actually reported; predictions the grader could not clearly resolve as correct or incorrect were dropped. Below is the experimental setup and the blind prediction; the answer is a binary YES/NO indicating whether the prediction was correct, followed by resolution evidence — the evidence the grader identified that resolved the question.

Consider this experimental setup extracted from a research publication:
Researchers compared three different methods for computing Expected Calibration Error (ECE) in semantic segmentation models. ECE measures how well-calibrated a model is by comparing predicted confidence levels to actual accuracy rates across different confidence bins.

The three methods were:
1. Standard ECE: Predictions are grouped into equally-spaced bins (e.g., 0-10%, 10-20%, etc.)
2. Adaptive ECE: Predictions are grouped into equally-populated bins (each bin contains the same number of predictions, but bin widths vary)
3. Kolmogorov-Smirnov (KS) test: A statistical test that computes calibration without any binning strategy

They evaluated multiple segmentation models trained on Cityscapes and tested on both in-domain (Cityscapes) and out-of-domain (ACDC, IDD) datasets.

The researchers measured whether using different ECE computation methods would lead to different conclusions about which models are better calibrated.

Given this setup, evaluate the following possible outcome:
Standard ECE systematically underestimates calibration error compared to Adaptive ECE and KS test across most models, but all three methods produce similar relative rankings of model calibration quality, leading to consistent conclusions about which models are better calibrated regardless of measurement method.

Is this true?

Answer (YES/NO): NO